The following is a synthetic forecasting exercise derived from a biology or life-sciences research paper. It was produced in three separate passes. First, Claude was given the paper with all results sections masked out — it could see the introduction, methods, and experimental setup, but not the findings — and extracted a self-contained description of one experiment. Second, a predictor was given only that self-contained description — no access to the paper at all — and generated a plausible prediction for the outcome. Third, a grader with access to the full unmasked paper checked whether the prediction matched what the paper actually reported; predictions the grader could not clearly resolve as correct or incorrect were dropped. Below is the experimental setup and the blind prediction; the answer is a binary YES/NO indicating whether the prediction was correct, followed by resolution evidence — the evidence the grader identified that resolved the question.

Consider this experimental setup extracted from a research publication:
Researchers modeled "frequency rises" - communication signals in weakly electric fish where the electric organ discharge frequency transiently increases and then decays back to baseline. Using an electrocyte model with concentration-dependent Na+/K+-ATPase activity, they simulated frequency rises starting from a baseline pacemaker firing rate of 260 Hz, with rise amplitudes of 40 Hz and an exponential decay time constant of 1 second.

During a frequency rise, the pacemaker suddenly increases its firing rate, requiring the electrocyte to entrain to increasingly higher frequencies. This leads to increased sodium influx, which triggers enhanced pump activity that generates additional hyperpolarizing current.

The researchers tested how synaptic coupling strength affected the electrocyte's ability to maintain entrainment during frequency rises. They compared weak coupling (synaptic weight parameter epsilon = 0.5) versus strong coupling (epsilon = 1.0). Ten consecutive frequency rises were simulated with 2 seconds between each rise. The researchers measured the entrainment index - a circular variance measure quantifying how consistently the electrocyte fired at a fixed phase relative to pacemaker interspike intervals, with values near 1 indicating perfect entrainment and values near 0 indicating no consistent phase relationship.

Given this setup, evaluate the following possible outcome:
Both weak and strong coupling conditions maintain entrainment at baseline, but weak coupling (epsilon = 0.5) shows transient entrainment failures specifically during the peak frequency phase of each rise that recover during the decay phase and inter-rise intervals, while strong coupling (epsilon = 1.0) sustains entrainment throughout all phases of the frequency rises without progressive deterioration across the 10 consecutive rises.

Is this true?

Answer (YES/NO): NO